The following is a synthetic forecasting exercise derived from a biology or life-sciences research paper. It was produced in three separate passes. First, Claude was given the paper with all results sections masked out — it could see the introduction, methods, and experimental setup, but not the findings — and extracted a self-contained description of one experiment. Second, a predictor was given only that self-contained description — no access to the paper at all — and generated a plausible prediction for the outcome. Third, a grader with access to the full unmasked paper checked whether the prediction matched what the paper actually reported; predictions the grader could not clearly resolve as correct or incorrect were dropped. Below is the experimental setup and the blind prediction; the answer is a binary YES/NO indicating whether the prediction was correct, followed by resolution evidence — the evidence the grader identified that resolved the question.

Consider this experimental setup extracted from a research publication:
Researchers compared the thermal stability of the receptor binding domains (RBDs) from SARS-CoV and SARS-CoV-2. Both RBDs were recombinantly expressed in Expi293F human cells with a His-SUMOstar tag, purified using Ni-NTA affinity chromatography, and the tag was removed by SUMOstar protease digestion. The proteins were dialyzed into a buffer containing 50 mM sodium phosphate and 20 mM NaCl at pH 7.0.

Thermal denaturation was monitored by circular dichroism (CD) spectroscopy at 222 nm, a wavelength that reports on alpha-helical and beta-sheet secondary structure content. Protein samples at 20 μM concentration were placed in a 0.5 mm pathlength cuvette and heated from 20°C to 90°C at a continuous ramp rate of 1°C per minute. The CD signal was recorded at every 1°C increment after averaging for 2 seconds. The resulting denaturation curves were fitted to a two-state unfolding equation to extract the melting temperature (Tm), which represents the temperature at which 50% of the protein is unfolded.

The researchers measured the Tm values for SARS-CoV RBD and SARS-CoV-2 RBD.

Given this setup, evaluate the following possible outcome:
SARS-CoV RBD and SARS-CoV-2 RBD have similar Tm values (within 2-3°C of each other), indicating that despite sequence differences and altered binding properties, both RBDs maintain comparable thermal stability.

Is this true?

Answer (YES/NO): NO